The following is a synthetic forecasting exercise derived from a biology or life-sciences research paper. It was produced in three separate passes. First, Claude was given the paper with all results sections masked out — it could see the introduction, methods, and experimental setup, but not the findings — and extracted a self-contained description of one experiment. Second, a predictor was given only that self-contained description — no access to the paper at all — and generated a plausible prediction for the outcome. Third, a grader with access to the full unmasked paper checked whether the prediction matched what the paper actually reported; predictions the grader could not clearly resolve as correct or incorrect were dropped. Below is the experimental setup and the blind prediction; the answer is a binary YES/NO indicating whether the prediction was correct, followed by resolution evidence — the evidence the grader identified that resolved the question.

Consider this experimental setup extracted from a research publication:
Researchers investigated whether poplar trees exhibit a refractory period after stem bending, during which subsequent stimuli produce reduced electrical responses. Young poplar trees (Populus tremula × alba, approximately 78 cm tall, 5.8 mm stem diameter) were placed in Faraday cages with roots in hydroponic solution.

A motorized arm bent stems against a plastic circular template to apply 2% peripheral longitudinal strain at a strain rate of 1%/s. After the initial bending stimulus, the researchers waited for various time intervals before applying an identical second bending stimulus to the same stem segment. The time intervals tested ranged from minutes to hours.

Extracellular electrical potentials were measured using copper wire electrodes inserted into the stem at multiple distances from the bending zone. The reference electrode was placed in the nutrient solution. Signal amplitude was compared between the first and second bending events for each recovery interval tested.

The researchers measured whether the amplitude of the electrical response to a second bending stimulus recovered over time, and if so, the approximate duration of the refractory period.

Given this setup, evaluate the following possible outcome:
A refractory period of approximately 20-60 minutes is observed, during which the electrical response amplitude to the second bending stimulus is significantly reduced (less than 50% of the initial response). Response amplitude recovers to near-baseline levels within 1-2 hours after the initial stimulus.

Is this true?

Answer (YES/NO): NO